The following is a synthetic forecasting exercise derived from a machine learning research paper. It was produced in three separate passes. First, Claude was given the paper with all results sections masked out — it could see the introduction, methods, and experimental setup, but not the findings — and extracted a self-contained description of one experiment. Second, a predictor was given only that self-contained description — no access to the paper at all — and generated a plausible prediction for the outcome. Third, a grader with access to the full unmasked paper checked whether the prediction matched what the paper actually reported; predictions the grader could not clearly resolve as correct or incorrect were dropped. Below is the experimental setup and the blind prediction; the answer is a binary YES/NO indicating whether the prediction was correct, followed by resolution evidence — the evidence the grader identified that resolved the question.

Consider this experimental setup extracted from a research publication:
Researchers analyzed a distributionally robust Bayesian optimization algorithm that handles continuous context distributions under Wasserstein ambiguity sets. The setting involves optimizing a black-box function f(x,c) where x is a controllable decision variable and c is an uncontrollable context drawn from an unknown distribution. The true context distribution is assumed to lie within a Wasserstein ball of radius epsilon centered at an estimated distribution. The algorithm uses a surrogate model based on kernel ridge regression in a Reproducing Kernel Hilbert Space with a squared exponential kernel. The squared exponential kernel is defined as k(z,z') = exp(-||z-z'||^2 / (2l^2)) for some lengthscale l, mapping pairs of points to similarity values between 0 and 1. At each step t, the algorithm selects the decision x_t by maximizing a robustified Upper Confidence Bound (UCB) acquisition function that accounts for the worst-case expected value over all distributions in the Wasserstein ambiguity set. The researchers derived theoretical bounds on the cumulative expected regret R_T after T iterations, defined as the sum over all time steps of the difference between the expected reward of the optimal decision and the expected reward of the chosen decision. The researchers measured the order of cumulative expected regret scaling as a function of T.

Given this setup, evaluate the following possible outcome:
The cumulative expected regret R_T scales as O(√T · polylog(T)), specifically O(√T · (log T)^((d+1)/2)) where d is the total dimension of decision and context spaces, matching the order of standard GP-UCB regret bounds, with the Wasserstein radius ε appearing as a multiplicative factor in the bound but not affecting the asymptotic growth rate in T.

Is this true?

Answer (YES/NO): NO